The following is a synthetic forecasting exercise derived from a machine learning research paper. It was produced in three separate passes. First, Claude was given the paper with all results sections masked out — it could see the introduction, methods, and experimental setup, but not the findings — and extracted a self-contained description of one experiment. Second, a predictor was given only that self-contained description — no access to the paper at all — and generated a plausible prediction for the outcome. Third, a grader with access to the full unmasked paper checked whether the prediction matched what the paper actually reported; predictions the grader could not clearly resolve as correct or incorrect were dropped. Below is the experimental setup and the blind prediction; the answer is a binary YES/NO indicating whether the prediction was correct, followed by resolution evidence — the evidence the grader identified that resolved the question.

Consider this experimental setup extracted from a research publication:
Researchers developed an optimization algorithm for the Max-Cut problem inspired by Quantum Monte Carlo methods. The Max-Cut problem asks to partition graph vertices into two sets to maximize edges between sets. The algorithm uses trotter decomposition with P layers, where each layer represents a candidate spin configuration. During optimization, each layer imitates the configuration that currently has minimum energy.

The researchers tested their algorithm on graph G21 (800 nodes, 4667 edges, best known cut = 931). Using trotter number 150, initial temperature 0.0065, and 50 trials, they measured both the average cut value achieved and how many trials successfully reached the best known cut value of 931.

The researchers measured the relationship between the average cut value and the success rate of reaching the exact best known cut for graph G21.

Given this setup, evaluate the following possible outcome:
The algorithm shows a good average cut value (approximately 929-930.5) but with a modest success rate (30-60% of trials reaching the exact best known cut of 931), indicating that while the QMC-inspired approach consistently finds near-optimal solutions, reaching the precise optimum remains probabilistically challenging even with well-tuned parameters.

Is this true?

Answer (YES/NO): NO